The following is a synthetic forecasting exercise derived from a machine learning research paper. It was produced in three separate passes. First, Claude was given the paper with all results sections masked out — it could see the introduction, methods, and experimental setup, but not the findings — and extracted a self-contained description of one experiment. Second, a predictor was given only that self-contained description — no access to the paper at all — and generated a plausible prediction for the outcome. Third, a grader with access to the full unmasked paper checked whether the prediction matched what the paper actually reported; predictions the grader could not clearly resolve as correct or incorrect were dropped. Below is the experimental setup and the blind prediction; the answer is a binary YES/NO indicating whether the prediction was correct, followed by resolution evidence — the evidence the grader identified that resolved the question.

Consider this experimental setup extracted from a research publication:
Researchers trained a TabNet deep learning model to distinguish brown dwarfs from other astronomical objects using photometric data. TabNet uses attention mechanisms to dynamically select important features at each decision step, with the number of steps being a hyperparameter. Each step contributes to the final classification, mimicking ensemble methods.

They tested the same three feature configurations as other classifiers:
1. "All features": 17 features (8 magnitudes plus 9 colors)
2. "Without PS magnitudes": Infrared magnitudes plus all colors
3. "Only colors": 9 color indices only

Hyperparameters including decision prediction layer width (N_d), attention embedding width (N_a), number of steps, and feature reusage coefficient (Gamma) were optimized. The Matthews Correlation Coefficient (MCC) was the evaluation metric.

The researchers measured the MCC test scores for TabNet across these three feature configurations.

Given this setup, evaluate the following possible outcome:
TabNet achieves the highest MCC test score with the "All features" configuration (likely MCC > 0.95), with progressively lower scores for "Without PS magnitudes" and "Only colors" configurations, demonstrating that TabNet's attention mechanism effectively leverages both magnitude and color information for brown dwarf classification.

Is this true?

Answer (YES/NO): NO